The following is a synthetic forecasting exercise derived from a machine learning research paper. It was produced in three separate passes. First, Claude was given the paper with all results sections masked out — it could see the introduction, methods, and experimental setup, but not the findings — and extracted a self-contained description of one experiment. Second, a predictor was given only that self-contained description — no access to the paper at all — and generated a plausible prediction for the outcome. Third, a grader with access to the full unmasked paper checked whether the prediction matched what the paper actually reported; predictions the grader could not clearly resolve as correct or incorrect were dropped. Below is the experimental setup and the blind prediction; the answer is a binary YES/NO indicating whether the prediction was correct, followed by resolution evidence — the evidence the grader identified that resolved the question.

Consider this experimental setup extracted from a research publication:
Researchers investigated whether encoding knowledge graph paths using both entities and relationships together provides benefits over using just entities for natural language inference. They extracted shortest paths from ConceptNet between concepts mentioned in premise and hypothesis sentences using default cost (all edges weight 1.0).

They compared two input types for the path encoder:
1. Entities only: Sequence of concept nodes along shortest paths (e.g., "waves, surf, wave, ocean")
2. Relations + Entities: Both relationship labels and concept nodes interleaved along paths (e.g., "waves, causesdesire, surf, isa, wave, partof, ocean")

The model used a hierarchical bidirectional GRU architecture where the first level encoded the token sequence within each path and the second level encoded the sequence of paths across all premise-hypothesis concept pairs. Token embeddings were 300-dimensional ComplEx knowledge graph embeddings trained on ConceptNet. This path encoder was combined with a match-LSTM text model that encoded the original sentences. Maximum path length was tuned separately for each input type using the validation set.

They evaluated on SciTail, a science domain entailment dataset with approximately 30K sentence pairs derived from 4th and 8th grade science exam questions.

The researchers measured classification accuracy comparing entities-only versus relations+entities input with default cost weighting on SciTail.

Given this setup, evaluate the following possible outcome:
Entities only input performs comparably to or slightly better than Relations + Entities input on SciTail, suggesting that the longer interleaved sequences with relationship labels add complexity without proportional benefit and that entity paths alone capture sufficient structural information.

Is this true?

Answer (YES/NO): NO